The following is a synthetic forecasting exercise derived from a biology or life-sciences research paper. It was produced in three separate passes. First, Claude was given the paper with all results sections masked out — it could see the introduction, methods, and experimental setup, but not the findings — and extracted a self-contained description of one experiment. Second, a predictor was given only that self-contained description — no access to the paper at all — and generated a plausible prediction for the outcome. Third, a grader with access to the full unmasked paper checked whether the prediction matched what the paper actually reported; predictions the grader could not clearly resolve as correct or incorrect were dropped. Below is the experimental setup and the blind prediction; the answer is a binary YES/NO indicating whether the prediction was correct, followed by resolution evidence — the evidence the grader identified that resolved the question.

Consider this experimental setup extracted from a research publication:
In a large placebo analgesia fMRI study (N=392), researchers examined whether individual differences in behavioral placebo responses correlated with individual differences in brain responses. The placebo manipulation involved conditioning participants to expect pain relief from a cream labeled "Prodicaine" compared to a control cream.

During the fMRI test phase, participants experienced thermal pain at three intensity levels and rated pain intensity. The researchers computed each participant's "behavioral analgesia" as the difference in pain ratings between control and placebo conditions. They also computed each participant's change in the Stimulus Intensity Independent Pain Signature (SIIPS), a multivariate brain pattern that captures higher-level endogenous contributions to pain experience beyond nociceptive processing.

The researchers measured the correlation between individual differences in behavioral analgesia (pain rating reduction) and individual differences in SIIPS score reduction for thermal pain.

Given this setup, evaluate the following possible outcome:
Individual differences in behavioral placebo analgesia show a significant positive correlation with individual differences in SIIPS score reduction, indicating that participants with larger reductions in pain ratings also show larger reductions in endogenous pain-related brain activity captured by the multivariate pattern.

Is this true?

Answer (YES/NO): YES